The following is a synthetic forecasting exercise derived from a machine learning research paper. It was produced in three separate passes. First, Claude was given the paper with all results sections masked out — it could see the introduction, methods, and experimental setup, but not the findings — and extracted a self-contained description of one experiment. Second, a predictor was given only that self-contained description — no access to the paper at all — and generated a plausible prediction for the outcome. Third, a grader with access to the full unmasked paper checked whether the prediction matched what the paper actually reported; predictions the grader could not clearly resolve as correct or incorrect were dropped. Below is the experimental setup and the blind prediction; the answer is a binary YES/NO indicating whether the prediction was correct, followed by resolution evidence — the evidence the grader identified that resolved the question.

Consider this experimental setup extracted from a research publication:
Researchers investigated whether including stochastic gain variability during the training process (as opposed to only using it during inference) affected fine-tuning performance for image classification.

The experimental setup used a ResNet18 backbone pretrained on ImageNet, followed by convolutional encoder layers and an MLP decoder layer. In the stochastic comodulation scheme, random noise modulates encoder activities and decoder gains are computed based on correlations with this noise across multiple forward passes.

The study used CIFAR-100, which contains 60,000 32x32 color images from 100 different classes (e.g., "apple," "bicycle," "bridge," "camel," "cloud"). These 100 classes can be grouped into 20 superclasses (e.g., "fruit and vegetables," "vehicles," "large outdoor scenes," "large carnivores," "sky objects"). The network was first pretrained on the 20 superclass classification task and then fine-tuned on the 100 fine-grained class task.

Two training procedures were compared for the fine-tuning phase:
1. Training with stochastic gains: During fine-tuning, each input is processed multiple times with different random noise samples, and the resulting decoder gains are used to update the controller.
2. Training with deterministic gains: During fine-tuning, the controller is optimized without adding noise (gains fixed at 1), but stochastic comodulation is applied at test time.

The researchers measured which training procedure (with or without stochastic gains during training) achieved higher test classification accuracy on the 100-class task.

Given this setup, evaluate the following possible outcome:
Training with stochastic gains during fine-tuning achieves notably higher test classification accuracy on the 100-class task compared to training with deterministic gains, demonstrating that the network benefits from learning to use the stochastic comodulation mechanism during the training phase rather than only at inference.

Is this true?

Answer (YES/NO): YES